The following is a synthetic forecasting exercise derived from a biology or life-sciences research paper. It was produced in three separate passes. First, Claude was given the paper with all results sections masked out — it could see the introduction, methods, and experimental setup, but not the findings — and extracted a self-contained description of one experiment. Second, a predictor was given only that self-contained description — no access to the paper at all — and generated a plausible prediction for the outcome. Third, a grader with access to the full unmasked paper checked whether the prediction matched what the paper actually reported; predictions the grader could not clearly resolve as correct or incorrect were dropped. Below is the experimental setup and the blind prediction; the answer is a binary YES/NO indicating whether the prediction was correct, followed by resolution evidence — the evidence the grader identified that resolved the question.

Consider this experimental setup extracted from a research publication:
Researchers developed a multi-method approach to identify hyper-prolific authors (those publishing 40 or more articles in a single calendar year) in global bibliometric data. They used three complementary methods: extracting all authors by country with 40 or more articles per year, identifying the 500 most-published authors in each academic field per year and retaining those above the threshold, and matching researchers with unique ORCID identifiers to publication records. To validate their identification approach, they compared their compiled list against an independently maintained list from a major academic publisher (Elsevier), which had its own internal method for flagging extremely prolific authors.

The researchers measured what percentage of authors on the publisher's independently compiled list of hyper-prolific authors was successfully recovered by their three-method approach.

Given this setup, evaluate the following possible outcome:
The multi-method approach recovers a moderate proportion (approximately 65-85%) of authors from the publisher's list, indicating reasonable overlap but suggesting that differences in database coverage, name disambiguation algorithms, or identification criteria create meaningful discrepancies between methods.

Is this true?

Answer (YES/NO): NO